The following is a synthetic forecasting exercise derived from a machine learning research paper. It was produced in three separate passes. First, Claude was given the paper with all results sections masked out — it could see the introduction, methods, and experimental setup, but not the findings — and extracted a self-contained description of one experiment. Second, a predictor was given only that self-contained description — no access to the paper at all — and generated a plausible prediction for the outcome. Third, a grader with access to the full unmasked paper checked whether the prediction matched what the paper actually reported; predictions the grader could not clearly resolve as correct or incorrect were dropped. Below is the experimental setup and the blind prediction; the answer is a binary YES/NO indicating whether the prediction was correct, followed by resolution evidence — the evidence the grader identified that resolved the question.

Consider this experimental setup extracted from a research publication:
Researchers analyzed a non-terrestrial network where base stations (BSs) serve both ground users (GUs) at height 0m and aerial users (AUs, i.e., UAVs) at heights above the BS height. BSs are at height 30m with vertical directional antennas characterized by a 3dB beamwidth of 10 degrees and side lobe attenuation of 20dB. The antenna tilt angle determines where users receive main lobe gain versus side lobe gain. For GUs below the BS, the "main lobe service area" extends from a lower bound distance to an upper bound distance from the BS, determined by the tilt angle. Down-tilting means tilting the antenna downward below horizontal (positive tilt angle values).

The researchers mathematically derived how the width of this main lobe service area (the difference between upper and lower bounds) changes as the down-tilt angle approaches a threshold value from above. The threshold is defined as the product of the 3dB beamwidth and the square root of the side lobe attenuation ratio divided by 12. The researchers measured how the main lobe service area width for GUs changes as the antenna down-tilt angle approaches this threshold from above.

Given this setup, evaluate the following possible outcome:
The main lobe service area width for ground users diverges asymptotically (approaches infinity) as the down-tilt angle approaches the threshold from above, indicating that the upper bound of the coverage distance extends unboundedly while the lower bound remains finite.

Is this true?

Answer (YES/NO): YES